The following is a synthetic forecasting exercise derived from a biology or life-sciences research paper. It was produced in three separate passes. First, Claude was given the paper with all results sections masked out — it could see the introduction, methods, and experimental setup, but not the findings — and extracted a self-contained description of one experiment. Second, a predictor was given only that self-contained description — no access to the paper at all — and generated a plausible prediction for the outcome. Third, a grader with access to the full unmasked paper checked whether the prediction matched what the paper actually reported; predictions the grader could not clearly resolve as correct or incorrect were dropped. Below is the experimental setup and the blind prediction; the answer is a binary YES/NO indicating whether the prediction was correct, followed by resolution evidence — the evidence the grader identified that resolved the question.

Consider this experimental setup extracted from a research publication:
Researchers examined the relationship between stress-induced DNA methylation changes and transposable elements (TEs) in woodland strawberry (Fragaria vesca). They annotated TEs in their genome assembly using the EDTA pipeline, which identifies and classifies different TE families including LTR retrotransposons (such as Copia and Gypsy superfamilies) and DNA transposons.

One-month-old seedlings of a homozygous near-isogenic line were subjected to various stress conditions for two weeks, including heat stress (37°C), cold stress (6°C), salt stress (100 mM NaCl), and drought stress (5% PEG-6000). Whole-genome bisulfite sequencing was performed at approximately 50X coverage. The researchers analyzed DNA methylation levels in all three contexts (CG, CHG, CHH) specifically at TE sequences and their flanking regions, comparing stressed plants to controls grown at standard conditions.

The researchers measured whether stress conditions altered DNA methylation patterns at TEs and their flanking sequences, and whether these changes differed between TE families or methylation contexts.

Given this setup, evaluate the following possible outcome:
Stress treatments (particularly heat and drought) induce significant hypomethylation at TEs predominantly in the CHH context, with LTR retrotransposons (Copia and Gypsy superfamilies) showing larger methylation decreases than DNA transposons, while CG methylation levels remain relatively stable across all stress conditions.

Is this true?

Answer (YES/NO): NO